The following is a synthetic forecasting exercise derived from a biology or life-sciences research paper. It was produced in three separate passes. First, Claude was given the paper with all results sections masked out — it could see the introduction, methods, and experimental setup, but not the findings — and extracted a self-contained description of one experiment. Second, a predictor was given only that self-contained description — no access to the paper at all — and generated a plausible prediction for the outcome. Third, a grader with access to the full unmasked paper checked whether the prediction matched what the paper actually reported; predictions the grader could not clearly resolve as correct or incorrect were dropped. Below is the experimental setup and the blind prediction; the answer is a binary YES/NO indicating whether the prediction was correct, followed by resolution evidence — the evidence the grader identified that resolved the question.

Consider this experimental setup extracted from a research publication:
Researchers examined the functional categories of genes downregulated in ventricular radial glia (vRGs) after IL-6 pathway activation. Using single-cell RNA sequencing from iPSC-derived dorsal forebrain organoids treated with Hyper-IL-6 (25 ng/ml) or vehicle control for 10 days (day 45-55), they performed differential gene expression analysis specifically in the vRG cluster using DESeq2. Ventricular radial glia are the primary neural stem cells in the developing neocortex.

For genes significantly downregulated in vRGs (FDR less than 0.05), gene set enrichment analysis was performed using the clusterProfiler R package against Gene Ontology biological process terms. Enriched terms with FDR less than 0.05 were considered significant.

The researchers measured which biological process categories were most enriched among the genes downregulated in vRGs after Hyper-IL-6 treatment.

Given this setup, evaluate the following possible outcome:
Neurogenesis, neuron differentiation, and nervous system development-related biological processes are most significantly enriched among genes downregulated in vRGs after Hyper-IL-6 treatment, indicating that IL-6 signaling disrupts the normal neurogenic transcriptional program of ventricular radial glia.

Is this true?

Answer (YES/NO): NO